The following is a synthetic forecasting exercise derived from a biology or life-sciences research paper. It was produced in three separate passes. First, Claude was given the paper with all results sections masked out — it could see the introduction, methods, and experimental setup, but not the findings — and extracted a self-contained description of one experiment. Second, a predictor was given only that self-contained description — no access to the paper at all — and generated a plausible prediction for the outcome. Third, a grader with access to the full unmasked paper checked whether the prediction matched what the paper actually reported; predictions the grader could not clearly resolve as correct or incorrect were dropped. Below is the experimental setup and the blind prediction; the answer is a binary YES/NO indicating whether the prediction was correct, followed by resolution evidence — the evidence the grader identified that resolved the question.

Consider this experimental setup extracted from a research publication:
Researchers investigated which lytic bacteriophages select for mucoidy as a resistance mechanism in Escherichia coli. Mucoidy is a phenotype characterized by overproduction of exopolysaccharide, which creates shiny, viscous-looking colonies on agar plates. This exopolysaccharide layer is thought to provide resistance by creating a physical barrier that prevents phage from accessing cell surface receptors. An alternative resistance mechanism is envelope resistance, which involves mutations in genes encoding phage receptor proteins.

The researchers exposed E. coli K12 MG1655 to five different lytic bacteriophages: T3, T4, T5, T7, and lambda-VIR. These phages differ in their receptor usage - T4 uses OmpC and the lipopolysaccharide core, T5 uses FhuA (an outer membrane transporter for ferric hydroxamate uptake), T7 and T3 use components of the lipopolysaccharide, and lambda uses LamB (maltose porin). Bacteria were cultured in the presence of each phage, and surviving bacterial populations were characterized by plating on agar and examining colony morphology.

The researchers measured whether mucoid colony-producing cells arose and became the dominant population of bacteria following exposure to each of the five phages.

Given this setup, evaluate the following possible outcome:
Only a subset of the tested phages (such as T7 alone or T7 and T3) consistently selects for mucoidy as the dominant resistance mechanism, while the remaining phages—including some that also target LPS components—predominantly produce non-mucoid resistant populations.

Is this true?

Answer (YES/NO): NO